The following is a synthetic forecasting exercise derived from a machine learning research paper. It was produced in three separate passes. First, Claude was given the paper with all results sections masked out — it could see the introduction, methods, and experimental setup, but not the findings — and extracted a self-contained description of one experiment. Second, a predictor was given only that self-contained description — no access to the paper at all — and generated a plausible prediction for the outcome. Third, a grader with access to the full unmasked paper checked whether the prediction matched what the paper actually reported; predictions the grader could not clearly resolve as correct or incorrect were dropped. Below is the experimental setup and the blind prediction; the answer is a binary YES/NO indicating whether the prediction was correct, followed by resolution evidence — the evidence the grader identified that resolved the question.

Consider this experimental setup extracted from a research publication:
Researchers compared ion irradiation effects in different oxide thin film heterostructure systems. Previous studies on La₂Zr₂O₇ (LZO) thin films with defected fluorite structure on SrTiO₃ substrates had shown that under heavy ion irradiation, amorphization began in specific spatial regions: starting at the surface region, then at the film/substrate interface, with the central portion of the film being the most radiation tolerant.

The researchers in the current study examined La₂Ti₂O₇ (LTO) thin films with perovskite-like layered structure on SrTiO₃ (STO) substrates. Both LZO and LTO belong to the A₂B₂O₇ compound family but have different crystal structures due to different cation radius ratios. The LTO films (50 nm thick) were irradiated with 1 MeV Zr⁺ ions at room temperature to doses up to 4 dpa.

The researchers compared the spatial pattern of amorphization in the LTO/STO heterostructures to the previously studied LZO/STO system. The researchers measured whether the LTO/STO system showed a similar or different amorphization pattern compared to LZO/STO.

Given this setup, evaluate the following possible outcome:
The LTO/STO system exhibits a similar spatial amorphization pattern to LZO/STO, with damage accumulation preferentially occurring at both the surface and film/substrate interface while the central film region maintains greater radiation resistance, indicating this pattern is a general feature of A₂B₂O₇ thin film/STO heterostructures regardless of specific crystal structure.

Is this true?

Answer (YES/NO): NO